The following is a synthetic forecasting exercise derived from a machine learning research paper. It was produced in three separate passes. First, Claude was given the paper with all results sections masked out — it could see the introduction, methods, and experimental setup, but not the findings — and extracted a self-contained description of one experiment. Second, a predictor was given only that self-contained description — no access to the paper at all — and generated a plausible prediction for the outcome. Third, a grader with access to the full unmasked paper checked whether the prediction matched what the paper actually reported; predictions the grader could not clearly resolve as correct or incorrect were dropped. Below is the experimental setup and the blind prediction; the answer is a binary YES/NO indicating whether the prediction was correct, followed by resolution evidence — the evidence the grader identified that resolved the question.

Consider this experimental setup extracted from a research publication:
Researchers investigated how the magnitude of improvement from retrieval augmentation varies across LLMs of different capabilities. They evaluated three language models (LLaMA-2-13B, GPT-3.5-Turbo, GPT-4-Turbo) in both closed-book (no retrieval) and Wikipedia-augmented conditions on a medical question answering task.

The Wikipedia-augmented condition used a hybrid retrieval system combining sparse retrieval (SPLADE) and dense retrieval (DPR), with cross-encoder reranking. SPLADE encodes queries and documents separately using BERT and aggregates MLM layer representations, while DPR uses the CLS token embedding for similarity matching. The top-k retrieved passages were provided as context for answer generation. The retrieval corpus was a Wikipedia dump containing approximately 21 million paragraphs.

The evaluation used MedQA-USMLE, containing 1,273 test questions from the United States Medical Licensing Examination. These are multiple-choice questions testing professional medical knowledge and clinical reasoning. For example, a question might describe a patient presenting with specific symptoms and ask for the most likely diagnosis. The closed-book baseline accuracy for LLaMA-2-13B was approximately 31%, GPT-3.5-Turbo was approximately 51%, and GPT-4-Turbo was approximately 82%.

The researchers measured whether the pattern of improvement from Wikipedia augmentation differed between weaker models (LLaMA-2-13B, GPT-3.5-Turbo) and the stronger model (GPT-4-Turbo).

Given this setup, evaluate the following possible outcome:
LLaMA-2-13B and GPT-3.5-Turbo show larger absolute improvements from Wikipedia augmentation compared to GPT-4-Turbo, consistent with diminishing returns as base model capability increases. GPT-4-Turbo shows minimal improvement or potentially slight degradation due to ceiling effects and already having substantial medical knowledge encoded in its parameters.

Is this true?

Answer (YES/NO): YES